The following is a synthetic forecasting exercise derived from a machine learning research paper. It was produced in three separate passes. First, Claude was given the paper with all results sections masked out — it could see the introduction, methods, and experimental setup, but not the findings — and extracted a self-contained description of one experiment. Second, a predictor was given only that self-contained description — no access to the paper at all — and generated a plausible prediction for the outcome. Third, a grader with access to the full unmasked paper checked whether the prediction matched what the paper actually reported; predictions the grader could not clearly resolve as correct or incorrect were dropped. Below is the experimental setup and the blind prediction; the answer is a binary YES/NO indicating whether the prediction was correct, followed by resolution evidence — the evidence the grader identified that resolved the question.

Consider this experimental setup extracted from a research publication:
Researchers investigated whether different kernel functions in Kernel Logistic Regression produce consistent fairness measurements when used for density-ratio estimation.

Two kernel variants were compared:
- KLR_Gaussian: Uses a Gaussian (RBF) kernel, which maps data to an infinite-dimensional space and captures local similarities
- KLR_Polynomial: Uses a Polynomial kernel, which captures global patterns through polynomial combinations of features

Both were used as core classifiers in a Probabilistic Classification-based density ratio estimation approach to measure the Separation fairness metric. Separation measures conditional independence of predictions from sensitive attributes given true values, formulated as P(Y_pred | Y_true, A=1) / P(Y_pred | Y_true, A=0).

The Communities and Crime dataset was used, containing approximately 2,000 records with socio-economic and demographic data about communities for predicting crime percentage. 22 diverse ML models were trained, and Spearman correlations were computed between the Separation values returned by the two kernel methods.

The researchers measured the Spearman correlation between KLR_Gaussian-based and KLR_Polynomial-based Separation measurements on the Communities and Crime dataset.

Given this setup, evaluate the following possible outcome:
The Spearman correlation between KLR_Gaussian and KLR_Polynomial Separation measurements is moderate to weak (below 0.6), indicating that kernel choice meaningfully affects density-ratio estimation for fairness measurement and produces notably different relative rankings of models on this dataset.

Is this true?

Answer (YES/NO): YES